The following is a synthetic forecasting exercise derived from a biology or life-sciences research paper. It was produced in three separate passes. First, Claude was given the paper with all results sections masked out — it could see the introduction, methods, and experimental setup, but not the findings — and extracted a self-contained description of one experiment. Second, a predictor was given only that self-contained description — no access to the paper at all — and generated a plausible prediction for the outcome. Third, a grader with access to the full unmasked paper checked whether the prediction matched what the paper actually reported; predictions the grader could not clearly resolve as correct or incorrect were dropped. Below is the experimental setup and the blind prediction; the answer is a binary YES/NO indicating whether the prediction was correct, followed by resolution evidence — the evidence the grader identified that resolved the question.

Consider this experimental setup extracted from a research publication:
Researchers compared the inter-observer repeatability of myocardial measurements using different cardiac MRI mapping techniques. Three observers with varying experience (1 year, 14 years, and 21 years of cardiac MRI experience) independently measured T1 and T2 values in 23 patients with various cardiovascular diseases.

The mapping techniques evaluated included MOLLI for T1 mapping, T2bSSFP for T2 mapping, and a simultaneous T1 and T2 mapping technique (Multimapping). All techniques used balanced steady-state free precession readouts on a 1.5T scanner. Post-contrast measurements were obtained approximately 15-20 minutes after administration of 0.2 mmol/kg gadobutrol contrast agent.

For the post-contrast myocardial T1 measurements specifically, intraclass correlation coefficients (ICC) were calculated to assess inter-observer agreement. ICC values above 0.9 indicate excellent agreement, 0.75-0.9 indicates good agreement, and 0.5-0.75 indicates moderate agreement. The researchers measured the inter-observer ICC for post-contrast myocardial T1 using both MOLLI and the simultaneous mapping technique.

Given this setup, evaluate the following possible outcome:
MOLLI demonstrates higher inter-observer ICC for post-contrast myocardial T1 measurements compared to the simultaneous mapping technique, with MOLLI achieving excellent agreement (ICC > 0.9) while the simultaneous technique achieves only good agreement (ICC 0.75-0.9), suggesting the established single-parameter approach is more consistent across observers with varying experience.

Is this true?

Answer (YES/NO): NO